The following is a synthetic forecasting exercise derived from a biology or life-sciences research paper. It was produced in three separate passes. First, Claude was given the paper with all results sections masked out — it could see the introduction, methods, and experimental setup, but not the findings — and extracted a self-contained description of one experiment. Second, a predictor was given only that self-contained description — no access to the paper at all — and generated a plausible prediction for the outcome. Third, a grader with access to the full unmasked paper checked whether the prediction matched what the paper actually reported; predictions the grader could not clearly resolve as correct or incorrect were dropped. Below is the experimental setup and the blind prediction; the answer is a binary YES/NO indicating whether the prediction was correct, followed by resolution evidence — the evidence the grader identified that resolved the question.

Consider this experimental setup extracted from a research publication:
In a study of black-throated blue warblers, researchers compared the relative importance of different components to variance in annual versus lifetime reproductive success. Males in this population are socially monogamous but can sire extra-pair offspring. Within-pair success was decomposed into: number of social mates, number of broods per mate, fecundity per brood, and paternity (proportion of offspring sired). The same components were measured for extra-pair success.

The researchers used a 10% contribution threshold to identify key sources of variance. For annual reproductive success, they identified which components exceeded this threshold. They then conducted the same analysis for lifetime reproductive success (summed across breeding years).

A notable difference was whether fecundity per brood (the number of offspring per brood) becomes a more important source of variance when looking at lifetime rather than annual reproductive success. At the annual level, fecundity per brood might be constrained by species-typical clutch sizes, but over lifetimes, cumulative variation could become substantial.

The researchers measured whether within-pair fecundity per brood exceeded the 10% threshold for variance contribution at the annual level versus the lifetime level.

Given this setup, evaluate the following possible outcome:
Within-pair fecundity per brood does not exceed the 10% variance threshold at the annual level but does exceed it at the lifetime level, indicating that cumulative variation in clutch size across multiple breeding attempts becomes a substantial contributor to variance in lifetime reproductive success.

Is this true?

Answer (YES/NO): YES